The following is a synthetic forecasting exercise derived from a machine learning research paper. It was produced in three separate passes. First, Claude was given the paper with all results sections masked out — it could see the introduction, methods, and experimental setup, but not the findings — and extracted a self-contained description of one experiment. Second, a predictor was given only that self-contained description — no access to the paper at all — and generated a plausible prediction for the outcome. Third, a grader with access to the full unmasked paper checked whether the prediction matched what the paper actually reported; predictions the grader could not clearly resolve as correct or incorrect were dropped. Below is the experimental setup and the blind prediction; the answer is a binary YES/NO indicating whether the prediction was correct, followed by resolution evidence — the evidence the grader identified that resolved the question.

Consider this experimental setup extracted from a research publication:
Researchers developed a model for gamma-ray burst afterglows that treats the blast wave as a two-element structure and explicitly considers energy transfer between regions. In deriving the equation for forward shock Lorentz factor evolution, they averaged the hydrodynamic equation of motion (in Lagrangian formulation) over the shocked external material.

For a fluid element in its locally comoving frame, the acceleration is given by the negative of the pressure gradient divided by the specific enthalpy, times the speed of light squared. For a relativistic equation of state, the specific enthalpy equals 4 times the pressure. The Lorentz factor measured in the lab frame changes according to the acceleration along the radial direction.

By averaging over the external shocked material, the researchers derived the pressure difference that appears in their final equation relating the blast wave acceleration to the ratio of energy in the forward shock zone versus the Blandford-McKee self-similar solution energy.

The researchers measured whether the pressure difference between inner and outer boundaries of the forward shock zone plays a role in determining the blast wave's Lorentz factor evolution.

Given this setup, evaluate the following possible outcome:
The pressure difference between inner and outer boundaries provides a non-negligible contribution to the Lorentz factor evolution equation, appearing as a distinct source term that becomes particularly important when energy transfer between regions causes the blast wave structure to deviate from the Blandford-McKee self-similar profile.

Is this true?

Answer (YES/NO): YES